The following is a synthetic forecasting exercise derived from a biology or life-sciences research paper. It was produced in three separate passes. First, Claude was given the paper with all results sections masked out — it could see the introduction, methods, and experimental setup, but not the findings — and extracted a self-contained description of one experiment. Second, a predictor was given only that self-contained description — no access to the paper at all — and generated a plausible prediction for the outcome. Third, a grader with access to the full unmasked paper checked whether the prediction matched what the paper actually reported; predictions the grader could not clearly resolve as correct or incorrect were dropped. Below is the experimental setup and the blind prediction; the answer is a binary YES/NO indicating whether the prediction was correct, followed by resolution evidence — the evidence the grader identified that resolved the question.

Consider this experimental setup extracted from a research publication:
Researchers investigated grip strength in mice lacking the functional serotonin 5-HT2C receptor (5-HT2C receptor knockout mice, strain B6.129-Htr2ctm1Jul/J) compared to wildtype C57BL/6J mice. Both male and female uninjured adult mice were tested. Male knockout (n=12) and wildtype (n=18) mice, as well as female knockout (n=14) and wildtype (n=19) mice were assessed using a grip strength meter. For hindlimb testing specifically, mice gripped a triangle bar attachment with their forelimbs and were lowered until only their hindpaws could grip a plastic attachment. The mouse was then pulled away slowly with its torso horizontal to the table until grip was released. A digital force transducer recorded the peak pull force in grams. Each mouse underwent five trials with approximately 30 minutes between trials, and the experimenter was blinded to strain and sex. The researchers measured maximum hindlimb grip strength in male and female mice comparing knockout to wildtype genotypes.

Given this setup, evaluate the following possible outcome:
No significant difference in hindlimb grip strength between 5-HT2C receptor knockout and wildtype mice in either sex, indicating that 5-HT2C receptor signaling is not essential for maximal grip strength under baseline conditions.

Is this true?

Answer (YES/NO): NO